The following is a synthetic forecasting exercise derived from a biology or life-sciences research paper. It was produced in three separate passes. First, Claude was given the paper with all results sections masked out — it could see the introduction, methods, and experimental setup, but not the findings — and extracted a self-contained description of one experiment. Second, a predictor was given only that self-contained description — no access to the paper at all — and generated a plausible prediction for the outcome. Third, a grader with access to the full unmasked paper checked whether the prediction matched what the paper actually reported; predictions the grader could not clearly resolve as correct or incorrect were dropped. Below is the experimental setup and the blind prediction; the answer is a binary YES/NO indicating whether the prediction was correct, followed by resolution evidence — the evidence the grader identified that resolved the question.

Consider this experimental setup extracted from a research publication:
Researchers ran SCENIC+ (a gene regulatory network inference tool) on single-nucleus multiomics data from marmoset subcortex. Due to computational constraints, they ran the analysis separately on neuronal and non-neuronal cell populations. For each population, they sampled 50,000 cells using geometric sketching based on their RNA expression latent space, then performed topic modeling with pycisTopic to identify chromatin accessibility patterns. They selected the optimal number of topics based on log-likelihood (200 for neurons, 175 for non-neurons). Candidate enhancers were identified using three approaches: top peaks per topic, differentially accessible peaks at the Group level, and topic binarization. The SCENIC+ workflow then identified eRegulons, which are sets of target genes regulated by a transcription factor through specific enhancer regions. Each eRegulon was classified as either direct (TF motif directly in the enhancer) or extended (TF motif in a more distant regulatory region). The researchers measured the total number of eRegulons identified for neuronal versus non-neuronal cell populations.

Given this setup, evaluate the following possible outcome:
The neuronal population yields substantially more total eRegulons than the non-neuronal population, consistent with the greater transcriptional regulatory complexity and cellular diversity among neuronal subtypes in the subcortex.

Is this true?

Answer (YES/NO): YES